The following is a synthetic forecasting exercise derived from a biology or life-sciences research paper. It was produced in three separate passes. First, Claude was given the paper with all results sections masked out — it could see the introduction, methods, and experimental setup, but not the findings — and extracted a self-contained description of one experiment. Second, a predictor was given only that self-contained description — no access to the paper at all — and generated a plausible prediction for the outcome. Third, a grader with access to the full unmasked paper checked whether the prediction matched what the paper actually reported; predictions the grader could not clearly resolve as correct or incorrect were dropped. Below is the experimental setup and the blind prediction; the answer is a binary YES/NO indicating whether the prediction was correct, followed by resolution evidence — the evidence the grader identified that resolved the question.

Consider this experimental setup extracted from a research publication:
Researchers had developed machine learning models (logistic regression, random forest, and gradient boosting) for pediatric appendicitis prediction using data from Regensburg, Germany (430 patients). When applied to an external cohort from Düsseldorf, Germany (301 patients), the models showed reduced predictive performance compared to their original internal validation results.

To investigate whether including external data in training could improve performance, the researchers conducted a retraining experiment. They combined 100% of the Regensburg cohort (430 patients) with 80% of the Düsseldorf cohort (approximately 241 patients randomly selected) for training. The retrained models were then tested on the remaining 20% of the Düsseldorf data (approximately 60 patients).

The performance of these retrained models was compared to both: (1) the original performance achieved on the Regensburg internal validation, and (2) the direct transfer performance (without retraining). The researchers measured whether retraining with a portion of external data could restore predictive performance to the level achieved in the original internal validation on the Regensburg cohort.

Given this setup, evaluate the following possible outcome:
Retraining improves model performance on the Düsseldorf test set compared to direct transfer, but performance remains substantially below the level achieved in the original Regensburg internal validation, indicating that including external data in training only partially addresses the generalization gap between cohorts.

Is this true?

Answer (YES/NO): YES